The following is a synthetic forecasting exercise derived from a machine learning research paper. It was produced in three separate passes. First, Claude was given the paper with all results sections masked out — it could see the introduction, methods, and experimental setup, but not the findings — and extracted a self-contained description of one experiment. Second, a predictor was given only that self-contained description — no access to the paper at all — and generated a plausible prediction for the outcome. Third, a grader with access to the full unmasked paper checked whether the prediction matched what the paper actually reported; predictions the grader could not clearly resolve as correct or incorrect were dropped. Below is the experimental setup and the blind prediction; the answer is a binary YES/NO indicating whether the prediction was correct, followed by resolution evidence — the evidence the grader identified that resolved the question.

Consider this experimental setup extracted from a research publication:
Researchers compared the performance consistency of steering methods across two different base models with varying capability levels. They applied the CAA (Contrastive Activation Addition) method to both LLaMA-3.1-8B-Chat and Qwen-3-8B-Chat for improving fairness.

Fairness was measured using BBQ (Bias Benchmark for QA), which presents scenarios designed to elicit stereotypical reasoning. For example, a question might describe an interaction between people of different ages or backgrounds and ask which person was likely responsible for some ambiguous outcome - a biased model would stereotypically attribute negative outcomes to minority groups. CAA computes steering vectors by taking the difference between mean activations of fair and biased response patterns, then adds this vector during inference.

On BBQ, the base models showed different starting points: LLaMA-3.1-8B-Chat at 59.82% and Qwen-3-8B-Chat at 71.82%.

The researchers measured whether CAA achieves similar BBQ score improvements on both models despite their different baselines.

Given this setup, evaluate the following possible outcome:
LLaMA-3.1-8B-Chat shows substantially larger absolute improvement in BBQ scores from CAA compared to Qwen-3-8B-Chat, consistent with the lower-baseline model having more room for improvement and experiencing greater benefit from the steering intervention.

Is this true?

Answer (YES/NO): YES